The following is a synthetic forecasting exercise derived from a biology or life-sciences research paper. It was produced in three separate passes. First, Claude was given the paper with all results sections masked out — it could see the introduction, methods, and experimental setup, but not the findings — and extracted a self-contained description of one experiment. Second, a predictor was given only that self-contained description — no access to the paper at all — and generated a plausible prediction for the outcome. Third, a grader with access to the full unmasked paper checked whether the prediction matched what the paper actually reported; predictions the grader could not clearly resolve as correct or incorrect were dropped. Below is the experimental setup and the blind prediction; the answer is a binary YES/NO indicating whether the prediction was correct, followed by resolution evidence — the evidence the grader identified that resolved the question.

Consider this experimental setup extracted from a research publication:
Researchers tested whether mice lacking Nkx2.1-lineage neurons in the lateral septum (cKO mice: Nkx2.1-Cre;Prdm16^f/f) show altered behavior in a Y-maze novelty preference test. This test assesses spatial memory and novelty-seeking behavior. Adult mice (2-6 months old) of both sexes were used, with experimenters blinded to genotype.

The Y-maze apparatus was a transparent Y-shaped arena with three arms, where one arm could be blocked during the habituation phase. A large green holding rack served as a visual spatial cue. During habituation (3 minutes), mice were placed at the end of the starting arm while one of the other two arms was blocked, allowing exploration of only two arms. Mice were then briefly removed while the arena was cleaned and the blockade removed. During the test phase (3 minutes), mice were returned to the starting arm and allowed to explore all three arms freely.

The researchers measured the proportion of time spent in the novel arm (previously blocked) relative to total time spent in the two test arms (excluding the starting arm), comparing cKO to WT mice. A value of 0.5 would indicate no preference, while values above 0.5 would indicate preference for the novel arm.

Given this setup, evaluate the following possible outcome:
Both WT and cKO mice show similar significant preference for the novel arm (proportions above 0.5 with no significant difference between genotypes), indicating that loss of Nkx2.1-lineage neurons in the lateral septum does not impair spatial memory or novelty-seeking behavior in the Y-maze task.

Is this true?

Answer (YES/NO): NO